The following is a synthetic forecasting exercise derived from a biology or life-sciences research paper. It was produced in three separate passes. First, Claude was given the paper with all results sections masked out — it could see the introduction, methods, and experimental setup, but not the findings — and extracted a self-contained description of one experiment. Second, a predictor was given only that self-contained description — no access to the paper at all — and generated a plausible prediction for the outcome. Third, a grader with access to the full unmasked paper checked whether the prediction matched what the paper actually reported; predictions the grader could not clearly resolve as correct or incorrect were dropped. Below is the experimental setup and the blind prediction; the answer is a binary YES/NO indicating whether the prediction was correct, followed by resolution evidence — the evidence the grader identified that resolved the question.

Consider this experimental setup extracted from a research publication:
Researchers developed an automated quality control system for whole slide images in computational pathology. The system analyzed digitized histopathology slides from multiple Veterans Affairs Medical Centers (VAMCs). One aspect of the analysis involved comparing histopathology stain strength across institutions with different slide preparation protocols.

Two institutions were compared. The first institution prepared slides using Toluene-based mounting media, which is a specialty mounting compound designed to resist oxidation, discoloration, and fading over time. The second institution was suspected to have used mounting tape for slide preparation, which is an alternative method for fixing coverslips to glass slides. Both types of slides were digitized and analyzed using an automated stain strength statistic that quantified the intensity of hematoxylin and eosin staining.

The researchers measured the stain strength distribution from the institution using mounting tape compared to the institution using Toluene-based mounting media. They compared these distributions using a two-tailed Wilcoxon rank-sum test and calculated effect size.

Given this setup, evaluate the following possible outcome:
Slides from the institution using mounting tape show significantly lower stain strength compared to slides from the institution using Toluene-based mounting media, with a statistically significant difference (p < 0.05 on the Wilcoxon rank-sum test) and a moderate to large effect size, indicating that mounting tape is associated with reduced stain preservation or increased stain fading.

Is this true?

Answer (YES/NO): YES